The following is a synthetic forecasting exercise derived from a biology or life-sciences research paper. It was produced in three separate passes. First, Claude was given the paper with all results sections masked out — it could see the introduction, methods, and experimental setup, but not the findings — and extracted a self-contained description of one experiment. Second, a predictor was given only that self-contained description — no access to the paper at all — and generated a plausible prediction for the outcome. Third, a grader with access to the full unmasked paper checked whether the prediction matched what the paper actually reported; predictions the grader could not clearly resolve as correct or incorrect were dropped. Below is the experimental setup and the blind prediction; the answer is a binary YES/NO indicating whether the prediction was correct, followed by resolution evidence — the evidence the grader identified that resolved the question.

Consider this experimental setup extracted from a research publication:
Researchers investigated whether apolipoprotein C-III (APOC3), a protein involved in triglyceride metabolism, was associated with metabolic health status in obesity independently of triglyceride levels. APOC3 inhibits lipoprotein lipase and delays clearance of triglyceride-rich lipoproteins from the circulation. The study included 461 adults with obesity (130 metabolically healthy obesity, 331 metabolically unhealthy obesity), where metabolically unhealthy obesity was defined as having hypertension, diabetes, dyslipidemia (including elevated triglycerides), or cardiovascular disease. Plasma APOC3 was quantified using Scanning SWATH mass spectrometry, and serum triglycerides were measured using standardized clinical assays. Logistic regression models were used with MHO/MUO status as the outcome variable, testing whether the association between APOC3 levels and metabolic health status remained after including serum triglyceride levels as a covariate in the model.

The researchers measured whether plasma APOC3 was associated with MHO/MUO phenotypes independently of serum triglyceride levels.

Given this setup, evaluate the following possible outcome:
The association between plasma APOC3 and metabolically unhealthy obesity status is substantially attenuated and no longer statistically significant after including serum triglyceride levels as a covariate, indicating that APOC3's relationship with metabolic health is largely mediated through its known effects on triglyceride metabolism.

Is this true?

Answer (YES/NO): NO